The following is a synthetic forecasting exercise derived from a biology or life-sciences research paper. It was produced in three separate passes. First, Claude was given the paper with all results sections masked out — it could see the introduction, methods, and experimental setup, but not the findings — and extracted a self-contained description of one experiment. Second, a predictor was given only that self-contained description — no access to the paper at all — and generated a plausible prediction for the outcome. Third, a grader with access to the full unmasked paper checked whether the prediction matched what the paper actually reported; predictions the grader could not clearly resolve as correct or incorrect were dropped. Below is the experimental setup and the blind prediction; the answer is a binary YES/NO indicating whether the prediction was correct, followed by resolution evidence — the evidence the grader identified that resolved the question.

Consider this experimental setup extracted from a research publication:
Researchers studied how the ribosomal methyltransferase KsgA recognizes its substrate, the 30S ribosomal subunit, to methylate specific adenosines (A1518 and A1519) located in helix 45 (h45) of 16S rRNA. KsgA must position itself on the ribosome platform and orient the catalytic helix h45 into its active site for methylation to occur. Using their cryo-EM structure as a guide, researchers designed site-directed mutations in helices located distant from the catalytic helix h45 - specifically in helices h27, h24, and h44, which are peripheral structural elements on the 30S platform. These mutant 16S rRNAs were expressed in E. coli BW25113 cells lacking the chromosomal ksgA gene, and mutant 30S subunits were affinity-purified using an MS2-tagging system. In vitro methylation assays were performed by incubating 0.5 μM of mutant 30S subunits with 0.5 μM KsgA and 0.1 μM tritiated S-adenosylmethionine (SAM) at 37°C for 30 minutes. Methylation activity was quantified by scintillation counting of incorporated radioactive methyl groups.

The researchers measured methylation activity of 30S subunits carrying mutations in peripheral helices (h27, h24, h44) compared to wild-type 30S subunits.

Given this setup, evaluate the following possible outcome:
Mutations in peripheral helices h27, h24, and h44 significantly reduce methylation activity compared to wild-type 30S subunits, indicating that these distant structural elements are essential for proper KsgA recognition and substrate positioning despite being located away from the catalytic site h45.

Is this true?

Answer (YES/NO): YES